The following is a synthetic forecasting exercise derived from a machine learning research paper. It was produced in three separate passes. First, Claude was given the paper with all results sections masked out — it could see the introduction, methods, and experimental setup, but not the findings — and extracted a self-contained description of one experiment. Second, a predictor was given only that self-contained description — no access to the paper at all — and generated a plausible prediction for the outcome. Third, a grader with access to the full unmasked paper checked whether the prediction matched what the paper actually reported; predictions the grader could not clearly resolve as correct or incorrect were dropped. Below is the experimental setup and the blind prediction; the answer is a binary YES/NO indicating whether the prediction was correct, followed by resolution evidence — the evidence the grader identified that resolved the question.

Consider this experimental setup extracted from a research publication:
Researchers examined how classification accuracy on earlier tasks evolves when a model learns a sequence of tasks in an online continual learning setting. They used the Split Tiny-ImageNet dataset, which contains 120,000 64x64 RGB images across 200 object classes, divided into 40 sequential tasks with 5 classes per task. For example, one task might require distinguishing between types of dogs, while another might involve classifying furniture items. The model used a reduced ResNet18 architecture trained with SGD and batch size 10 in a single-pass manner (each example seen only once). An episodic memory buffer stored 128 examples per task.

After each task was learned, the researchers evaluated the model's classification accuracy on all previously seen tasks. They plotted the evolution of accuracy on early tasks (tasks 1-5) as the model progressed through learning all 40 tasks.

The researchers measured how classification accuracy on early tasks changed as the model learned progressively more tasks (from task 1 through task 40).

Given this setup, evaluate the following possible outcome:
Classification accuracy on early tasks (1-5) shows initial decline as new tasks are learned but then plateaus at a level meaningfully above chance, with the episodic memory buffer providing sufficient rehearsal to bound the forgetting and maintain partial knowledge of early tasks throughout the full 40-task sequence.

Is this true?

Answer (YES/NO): YES